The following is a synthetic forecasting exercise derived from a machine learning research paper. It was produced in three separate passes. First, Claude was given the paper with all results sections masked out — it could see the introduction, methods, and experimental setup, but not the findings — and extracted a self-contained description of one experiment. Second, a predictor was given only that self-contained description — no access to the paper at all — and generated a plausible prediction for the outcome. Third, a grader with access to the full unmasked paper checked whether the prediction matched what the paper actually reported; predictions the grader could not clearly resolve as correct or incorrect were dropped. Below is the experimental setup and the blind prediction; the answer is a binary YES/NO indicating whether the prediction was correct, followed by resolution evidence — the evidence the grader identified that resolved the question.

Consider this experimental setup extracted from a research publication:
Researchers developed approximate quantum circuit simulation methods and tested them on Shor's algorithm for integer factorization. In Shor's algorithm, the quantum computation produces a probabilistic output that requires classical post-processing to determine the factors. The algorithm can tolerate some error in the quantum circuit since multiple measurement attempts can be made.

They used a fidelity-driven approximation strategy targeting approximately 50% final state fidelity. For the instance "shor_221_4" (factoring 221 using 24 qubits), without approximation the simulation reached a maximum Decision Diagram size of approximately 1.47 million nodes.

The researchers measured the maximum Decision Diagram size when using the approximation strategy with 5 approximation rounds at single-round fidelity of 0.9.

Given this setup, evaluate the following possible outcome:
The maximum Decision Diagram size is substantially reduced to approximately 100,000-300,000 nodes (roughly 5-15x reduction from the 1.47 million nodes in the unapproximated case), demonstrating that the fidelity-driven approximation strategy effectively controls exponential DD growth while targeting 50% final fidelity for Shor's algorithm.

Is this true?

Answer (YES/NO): NO